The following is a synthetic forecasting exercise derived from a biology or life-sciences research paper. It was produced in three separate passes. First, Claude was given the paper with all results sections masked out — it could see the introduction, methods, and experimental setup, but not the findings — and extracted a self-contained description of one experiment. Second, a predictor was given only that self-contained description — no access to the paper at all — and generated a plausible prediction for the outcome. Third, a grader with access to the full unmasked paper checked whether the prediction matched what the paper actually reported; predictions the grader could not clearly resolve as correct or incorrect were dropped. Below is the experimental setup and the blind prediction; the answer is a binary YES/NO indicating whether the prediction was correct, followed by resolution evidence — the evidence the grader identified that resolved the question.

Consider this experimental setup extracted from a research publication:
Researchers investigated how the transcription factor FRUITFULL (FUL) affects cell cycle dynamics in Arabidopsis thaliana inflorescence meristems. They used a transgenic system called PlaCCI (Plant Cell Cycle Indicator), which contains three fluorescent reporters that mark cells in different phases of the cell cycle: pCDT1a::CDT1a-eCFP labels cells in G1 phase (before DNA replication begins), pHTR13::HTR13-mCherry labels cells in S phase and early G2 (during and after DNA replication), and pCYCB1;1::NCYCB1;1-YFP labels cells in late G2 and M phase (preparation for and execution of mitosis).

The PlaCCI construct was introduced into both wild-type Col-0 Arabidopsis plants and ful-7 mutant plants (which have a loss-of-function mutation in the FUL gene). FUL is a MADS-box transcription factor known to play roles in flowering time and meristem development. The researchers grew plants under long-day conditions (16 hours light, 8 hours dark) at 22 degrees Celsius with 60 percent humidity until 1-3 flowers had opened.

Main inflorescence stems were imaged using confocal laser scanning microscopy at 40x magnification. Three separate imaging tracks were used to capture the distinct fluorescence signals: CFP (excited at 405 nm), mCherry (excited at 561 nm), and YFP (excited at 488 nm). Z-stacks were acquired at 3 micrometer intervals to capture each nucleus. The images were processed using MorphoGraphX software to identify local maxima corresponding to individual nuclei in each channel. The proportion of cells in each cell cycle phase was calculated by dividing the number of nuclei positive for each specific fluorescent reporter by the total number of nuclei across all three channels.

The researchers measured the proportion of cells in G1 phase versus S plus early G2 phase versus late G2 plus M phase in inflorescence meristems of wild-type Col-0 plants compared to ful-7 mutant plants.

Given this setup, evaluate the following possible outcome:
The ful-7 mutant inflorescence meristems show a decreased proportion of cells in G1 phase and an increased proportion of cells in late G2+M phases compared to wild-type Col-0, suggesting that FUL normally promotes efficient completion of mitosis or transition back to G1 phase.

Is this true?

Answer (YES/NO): NO